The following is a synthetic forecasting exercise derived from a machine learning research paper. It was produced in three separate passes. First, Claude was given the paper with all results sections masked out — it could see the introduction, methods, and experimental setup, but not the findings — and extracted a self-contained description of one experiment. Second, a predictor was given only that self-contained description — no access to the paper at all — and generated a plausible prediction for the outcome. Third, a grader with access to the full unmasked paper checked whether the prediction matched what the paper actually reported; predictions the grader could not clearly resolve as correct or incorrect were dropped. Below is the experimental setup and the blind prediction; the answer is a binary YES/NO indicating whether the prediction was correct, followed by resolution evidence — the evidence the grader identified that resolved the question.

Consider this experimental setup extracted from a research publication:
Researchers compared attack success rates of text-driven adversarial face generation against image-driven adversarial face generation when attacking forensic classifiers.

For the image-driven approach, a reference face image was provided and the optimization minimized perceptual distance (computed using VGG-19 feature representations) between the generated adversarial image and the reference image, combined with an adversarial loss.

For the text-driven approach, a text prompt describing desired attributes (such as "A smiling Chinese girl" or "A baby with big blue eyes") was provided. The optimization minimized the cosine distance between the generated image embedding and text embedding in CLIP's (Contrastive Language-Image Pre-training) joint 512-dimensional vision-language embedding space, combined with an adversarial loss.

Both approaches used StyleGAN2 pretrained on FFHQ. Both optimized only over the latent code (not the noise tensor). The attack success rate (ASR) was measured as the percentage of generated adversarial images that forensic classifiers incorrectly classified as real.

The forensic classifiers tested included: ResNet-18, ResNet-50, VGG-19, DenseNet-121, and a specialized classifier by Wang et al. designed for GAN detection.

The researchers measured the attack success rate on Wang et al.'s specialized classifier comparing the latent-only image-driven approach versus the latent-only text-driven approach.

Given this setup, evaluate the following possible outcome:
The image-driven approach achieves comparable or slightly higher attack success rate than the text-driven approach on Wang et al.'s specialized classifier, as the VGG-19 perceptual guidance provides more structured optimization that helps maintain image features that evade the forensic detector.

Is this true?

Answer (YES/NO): NO